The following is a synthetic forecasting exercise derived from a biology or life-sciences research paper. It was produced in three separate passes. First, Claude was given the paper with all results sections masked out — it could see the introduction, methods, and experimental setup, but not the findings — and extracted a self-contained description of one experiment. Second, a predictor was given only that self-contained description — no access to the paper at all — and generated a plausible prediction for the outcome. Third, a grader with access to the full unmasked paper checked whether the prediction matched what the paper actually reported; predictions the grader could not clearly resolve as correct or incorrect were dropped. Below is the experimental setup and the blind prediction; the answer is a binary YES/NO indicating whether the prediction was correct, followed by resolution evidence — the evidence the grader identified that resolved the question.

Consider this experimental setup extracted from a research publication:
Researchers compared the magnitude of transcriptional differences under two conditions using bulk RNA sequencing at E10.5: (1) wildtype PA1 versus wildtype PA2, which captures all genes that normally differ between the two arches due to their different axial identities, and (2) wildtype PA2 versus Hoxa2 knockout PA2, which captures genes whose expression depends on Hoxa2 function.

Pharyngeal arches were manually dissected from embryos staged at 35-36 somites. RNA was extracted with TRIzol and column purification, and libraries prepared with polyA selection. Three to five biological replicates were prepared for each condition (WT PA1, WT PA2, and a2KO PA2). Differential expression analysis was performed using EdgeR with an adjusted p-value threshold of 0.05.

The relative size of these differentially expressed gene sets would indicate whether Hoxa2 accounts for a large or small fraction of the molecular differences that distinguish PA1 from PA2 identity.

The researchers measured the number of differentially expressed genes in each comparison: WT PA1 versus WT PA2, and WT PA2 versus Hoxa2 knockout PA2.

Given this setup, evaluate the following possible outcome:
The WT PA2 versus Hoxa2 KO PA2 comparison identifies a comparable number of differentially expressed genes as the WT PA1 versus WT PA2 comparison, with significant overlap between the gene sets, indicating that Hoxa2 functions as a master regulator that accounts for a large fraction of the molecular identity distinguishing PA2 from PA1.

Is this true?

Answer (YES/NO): NO